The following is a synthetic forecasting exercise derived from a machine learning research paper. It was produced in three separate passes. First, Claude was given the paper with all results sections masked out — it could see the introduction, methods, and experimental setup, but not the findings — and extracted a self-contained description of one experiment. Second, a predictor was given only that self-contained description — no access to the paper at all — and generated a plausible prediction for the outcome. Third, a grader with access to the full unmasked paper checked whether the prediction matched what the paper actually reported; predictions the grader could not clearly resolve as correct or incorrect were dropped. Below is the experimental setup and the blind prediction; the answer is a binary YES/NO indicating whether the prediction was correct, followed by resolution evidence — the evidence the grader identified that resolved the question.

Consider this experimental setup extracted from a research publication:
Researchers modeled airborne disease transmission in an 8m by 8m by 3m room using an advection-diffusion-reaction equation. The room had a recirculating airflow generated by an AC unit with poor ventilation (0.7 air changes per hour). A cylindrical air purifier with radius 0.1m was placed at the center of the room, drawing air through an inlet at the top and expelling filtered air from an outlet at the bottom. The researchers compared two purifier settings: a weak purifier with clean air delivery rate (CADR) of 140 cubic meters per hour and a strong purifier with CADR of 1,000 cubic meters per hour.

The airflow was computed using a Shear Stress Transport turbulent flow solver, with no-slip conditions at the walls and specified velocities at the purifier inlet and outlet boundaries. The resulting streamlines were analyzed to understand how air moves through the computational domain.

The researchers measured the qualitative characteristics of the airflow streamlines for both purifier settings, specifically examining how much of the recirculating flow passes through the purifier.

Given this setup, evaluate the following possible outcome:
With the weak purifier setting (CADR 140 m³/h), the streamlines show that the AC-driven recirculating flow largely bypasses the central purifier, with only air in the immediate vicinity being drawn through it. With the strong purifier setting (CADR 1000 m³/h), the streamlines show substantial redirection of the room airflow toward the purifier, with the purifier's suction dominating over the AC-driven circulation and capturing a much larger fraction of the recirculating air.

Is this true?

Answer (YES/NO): YES